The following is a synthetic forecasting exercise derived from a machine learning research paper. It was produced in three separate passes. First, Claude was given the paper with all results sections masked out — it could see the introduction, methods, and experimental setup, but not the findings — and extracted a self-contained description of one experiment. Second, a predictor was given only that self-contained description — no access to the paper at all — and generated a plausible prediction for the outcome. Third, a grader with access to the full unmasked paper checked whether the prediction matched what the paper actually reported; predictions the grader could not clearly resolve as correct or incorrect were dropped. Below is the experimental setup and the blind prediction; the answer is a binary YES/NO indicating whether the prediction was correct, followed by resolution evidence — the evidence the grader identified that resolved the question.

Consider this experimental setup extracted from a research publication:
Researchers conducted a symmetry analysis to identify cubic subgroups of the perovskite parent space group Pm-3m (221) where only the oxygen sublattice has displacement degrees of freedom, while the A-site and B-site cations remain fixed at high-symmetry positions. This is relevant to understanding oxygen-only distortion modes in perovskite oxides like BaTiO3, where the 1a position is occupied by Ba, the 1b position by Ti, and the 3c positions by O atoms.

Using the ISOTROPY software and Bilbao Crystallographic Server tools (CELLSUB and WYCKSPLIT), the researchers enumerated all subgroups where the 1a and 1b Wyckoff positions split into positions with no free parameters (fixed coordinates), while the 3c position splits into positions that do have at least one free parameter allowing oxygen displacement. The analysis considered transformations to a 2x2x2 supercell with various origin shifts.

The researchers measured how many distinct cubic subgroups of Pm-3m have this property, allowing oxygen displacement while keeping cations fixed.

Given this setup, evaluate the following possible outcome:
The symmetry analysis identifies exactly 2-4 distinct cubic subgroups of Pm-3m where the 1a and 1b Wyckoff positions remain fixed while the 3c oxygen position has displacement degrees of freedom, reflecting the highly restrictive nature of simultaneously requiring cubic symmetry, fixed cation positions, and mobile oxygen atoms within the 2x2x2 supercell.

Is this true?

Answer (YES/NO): NO